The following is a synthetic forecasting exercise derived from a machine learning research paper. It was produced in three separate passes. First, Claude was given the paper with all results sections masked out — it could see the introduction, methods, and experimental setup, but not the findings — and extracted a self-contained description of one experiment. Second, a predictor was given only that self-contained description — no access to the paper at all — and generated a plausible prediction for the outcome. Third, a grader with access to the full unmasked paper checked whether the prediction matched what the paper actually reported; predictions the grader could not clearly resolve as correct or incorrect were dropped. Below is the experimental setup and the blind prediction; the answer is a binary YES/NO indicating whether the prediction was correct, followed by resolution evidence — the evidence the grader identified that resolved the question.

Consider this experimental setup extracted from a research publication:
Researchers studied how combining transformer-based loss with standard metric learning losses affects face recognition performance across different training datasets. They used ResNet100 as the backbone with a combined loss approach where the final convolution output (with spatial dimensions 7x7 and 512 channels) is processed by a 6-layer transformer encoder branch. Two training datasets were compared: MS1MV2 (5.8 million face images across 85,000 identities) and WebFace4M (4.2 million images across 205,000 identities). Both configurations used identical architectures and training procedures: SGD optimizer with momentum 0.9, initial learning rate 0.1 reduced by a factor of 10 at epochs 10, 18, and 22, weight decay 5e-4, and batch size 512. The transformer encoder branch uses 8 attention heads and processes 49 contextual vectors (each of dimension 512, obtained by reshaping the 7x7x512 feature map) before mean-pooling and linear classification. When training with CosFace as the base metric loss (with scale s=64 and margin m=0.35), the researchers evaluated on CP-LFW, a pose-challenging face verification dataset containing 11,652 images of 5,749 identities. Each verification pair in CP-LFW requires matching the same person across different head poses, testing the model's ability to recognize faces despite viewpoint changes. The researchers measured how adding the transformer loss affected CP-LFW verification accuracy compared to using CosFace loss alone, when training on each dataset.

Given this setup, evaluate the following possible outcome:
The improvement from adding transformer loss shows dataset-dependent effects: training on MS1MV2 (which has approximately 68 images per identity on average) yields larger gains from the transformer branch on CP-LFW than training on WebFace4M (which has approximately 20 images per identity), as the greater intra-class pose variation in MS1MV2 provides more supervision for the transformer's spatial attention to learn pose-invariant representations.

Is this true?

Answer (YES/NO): NO